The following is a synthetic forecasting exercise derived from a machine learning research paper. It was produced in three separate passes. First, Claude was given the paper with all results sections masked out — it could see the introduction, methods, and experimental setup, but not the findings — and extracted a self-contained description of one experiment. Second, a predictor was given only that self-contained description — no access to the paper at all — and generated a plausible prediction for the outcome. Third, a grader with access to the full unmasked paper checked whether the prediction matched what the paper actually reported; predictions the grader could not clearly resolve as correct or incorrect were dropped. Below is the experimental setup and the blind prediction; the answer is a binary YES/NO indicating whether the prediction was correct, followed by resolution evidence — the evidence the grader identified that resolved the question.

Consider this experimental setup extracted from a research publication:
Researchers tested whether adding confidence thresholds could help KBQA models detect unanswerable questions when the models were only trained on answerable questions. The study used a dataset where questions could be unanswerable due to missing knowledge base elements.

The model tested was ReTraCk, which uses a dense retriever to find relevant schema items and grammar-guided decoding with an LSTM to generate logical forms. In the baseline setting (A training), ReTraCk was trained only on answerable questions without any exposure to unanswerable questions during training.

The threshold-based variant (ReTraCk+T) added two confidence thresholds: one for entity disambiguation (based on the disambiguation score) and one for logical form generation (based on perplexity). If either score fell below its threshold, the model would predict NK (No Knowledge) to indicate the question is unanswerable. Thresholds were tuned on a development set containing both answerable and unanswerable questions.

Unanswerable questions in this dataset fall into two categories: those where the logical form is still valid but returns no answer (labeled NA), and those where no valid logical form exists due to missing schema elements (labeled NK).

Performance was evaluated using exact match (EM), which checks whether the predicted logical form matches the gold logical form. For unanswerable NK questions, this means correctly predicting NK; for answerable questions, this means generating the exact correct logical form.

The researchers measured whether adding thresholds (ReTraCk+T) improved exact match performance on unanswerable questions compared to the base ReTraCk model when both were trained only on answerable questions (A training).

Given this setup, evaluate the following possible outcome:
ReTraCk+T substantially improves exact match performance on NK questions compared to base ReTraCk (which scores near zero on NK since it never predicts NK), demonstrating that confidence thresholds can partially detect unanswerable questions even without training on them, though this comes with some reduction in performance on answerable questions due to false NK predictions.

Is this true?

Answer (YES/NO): NO